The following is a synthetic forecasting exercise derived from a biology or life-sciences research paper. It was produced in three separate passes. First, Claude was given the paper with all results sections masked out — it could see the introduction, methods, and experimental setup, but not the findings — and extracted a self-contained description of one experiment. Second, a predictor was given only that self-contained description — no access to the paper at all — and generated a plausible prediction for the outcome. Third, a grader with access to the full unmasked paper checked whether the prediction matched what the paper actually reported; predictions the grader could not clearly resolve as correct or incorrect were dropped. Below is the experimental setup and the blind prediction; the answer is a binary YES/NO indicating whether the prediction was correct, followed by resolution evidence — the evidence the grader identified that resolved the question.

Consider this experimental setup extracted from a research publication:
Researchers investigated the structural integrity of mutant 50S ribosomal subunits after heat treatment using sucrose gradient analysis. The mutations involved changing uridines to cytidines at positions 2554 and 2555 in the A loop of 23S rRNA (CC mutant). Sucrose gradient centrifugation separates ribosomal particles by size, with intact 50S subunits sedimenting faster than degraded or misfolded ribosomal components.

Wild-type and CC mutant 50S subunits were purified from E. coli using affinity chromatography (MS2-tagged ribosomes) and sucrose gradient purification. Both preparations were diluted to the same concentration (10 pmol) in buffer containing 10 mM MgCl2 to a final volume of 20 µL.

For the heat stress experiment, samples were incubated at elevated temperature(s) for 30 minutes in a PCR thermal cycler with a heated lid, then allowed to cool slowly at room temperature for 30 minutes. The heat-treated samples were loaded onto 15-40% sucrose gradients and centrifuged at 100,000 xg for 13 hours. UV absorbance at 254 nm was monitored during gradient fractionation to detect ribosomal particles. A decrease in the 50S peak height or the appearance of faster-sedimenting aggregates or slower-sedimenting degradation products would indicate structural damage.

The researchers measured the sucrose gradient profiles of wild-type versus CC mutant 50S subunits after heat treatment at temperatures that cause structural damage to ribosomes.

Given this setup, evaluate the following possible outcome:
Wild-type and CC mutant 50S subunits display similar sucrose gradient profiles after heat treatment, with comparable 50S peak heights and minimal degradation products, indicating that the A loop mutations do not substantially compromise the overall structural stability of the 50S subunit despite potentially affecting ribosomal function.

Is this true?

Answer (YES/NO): NO